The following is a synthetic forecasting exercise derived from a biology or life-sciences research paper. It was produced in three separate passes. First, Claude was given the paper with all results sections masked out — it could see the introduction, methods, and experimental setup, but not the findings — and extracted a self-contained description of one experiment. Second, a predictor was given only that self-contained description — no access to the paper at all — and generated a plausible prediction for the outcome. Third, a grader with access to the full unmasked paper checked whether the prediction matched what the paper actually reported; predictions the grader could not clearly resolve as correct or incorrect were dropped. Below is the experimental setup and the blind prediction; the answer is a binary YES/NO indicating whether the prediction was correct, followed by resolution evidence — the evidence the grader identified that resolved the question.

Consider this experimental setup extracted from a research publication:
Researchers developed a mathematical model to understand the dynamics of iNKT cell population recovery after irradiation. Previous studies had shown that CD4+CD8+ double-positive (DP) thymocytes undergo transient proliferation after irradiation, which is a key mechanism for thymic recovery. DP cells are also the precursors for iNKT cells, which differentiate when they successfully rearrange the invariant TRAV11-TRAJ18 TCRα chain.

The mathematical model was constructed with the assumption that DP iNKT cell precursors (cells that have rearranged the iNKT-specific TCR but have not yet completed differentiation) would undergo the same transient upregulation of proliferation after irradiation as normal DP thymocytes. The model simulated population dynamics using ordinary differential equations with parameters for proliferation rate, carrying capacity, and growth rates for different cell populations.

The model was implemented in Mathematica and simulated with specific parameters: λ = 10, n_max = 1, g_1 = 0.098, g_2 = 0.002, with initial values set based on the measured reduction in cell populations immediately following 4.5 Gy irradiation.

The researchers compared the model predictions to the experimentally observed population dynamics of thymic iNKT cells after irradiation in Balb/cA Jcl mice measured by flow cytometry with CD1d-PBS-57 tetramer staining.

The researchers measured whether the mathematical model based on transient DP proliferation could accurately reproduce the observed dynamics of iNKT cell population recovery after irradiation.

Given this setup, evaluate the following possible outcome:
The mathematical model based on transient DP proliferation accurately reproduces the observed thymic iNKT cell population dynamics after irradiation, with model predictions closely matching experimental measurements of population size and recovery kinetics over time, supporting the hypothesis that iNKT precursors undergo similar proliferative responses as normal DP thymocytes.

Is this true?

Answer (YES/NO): NO